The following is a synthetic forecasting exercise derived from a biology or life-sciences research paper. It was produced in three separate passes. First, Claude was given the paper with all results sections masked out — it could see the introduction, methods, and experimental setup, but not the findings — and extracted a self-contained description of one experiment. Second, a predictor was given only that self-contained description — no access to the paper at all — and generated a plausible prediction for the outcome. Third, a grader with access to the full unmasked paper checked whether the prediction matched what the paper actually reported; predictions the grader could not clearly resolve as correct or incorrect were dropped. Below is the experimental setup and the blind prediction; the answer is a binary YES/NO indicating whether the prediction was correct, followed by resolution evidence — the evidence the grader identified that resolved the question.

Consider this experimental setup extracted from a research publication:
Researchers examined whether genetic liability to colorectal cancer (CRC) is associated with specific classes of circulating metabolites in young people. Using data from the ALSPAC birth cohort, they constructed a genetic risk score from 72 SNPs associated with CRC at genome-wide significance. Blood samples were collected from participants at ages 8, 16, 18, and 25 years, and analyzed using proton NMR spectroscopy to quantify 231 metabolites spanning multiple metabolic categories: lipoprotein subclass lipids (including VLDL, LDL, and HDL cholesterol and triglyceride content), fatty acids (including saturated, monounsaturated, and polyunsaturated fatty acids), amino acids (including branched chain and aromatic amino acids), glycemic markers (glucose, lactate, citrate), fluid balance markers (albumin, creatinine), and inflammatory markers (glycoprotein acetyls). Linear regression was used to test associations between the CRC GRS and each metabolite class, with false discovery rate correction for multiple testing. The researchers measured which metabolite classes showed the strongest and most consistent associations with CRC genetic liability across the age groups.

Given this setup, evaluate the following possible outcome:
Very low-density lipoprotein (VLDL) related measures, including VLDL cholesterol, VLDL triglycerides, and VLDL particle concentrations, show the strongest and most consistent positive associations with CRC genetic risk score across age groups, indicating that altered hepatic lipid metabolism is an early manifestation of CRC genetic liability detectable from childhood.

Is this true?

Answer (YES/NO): NO